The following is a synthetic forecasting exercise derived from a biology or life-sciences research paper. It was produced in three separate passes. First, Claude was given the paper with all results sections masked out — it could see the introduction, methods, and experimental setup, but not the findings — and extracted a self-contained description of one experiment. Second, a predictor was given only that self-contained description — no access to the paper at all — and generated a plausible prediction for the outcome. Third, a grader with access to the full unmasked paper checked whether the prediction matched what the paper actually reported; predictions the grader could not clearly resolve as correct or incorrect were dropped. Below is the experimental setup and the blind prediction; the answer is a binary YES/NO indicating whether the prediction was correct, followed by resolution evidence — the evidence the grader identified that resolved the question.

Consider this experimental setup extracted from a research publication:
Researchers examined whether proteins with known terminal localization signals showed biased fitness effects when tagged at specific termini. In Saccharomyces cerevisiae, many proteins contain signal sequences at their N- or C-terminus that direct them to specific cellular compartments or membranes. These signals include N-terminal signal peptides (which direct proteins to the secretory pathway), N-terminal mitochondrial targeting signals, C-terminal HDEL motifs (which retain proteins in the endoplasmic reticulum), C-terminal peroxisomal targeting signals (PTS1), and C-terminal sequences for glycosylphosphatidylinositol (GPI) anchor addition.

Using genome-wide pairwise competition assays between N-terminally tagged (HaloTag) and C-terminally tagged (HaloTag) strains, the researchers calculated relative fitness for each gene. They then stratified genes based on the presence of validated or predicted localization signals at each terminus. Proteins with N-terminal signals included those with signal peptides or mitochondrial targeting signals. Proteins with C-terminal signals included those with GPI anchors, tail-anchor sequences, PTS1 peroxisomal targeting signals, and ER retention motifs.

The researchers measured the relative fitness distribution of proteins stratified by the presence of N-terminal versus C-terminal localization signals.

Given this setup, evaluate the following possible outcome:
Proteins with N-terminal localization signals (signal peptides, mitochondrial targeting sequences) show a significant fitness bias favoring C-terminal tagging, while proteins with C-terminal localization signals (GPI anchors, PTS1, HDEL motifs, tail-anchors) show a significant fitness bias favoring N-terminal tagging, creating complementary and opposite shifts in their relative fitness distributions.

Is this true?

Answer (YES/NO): NO